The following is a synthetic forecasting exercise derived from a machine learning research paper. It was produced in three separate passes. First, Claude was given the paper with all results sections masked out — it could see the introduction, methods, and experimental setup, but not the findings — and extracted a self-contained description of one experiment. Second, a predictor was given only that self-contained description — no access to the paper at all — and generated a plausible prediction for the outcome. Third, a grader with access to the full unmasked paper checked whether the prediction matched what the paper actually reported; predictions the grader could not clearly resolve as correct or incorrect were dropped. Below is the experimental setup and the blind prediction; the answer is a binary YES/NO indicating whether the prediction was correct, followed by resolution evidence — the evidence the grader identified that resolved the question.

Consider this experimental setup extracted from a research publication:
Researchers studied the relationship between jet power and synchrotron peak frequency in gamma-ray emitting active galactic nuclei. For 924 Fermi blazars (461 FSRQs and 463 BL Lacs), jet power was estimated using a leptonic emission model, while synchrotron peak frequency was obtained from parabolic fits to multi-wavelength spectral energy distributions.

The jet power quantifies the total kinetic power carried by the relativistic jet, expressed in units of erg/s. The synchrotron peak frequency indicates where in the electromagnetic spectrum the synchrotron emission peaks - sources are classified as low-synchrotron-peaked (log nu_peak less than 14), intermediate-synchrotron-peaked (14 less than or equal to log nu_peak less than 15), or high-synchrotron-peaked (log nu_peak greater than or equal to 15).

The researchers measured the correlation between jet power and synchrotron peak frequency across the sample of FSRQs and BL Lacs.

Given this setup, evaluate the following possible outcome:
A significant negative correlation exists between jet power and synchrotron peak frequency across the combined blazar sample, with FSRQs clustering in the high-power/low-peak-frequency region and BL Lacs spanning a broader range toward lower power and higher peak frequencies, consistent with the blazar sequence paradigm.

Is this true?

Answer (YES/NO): YES